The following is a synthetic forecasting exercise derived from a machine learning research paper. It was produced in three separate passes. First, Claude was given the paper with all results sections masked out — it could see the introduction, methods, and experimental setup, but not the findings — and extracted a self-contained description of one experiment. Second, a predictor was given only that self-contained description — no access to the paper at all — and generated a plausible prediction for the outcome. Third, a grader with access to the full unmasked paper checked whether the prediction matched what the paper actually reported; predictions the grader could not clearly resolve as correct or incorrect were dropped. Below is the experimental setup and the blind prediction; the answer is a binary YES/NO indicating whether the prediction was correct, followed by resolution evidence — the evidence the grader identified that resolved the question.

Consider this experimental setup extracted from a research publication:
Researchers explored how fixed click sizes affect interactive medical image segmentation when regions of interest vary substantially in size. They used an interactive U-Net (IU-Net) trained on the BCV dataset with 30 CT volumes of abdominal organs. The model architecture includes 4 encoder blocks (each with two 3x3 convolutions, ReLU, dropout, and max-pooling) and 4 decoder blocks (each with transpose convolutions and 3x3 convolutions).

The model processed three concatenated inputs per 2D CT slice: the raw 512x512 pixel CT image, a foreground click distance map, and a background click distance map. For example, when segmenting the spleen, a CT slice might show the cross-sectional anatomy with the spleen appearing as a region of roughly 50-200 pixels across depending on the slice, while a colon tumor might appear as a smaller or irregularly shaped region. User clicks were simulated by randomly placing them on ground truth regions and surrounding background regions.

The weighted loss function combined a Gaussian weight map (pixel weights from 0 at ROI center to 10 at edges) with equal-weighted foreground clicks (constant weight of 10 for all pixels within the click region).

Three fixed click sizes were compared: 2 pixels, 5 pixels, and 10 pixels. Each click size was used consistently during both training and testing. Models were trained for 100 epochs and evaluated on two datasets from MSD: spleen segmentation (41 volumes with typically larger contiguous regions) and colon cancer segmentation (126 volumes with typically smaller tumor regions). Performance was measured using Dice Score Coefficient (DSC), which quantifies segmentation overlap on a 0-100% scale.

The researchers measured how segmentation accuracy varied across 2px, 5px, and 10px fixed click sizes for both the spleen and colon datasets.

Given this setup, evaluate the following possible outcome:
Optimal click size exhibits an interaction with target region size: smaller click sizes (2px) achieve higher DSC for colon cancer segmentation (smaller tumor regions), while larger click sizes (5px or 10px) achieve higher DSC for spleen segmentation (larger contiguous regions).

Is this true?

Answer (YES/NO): NO